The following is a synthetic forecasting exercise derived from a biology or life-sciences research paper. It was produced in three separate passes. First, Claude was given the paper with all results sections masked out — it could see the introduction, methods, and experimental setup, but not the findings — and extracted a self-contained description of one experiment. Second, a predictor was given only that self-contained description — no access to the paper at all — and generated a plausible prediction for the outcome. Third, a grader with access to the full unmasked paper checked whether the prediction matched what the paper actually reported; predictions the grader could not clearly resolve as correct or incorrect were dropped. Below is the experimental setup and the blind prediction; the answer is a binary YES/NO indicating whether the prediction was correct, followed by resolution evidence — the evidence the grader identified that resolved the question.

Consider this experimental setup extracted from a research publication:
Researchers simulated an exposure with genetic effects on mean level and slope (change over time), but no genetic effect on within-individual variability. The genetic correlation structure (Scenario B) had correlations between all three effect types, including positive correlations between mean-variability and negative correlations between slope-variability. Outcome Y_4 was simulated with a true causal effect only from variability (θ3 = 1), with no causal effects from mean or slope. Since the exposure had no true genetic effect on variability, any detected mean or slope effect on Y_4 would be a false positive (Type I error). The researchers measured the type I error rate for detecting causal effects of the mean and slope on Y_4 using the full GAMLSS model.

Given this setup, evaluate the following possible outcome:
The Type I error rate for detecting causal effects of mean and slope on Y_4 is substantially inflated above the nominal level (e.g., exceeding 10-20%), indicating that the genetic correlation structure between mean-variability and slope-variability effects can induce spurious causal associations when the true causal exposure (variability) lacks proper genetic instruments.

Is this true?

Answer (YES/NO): YES